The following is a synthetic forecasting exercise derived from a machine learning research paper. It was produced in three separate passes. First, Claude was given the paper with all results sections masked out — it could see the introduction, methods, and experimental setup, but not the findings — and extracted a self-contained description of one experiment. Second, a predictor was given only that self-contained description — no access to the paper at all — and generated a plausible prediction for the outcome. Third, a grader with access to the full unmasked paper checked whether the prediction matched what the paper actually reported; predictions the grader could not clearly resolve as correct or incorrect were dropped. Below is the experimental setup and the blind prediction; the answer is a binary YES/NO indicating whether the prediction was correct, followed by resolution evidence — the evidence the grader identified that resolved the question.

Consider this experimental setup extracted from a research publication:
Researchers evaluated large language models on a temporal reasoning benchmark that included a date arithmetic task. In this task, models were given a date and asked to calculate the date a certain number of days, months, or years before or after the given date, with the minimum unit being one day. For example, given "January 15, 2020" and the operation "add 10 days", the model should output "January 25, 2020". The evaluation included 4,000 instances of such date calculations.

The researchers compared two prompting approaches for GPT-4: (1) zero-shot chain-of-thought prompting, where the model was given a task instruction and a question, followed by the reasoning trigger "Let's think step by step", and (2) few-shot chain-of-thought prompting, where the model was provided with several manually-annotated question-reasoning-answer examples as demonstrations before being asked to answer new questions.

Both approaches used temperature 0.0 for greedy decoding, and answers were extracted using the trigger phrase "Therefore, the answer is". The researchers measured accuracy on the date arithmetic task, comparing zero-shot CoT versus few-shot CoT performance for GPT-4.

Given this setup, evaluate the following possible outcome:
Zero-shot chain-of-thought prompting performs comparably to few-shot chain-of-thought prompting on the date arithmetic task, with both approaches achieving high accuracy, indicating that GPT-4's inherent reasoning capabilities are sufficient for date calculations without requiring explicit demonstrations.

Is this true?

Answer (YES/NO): NO